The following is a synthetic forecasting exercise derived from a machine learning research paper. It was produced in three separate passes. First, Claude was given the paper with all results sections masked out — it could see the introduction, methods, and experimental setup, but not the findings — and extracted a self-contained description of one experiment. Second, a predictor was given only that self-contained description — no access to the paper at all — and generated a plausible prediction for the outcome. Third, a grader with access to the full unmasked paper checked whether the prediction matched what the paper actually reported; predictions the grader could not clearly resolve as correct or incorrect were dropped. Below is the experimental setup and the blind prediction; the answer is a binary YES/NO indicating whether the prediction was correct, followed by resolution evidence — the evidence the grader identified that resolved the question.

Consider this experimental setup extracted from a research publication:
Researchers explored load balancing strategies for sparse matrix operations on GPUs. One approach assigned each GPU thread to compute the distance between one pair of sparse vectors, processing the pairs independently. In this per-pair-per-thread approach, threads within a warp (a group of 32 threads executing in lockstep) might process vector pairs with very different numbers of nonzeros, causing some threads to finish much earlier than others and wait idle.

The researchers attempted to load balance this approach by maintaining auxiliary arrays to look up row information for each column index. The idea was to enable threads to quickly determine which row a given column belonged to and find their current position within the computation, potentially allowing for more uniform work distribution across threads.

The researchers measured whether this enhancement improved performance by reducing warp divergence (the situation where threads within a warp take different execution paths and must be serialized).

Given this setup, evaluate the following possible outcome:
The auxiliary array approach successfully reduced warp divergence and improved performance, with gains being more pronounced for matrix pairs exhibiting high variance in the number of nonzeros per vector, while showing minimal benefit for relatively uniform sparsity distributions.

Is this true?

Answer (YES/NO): NO